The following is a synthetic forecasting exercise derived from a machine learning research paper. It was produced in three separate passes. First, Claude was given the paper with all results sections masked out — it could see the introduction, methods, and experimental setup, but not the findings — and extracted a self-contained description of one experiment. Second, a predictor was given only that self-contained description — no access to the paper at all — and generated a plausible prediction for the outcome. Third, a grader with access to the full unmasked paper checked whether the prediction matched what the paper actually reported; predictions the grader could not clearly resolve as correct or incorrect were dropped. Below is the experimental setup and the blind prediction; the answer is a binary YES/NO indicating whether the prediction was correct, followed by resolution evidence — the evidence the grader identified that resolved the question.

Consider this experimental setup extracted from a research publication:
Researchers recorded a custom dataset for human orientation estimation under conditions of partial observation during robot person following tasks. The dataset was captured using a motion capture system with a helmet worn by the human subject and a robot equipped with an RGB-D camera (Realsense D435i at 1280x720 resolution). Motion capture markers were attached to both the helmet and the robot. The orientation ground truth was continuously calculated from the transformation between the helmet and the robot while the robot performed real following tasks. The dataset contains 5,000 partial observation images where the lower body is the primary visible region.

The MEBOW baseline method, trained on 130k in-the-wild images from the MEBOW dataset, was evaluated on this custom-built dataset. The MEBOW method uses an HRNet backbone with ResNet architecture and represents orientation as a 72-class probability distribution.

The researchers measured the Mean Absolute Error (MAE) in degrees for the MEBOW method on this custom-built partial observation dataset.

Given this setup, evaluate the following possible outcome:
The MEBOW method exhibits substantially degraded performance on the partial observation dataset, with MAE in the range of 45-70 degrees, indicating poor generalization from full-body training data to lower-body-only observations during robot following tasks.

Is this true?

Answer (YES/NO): NO